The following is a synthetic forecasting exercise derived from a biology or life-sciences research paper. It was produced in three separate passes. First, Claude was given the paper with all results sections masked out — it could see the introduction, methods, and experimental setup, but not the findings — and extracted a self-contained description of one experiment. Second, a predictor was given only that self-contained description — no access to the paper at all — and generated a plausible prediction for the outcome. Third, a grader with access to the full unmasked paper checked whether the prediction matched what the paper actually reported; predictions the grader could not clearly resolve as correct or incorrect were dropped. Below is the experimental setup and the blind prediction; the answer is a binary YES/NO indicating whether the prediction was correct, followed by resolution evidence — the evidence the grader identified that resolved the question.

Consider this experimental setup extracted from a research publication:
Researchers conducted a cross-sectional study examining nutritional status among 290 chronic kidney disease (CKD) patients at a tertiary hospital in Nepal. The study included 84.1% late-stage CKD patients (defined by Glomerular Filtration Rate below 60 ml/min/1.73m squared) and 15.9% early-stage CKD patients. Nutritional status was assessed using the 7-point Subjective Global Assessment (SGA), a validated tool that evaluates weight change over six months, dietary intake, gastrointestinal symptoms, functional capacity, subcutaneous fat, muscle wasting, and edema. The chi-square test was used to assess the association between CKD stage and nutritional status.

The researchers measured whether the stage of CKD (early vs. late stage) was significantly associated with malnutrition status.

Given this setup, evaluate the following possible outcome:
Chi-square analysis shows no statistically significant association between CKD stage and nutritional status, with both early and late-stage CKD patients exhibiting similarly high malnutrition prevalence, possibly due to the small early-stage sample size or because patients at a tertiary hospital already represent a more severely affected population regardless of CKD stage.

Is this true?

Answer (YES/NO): YES